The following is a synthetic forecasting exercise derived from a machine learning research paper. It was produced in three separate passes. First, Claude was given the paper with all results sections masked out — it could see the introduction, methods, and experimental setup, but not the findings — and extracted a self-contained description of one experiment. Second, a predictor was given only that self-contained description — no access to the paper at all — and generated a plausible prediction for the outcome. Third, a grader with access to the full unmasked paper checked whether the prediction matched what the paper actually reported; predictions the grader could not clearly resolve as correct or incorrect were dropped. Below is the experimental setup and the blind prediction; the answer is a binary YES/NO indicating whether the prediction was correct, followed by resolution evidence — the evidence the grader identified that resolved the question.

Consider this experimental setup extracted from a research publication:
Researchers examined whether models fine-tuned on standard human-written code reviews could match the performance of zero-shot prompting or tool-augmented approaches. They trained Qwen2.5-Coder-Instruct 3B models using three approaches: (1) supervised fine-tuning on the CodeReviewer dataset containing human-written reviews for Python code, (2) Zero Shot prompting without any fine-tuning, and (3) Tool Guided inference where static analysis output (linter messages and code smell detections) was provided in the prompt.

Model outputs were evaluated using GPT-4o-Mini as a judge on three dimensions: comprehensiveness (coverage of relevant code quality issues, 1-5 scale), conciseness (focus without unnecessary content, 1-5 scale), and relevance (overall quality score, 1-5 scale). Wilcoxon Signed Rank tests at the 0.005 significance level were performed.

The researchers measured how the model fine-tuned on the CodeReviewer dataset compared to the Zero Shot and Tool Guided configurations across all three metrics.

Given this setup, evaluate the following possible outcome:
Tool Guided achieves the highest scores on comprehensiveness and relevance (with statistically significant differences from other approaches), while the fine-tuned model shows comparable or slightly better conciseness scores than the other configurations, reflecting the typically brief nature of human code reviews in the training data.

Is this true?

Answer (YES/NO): NO